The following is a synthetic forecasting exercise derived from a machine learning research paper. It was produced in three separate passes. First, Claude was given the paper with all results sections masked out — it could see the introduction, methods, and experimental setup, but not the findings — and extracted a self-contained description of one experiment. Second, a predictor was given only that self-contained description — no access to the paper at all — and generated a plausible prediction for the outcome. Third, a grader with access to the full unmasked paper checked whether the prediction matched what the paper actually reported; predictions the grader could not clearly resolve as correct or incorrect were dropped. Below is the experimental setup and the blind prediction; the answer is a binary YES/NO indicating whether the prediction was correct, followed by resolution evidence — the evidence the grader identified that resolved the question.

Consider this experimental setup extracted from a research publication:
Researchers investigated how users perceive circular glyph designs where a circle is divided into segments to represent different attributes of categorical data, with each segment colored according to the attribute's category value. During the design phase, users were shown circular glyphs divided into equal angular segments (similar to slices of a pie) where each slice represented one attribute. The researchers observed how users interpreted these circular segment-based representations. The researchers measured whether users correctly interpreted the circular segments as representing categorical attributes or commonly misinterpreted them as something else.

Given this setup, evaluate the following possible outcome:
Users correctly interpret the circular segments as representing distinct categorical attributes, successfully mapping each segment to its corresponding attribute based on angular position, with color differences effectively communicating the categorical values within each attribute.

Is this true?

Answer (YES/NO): NO